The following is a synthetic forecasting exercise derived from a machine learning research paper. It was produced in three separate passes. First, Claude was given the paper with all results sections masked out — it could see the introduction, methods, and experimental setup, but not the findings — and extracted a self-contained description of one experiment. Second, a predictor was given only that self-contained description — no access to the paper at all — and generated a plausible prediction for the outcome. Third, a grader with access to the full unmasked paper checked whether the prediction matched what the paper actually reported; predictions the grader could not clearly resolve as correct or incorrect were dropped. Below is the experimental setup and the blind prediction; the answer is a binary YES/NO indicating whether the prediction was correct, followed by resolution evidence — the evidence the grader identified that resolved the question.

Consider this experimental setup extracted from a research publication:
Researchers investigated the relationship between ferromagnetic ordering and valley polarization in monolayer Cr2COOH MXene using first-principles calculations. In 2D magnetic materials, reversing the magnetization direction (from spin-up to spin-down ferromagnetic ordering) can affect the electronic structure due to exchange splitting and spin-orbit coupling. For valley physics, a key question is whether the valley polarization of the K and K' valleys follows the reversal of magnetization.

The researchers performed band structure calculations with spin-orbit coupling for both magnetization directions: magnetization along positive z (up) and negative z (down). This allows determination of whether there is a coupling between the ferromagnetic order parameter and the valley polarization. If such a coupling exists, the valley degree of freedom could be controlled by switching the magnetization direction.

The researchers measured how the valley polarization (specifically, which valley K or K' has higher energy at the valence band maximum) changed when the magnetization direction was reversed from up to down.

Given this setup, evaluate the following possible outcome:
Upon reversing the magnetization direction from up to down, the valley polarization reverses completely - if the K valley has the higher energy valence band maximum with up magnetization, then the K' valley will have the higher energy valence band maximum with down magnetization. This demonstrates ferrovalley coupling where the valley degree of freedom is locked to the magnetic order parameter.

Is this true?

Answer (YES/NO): YES